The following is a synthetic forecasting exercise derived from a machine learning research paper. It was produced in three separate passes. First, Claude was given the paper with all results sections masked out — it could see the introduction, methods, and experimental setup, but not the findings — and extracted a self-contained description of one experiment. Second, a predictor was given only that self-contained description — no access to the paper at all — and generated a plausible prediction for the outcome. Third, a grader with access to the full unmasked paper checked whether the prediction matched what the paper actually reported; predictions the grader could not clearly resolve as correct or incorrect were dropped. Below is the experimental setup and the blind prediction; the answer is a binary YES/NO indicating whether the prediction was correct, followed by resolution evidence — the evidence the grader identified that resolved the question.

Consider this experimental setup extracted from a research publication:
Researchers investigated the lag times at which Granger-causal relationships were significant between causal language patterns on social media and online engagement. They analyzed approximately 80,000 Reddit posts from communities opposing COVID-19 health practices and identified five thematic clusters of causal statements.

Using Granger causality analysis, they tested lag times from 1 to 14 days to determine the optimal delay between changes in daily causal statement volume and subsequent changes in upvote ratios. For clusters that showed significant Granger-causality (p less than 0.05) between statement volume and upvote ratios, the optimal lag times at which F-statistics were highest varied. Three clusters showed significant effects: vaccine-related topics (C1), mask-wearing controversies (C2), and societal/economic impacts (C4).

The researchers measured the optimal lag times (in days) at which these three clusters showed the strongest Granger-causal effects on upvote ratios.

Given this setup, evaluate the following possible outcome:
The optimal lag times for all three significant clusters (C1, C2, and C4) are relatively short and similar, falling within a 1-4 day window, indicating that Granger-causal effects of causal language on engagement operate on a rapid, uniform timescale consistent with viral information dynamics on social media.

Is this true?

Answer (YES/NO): NO